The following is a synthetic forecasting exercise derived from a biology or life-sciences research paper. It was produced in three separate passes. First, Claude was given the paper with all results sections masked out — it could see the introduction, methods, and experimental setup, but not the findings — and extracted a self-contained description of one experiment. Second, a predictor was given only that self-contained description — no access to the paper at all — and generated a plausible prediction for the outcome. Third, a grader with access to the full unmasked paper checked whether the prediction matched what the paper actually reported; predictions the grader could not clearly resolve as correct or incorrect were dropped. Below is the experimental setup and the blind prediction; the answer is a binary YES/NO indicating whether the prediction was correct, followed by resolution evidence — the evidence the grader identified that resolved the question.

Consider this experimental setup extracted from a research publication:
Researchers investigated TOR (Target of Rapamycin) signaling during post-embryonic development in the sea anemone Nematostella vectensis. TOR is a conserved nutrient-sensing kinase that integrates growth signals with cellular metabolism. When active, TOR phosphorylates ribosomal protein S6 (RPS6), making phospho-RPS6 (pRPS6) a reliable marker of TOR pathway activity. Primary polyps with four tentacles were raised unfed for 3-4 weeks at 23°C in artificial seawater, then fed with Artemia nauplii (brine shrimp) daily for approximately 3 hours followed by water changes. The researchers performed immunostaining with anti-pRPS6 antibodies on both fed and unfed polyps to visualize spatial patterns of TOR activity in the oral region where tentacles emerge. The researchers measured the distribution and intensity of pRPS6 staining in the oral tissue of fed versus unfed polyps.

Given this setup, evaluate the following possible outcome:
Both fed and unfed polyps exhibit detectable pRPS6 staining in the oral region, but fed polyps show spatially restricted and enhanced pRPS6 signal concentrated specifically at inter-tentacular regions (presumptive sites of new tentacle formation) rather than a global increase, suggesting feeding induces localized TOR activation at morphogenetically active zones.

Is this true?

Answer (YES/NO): NO